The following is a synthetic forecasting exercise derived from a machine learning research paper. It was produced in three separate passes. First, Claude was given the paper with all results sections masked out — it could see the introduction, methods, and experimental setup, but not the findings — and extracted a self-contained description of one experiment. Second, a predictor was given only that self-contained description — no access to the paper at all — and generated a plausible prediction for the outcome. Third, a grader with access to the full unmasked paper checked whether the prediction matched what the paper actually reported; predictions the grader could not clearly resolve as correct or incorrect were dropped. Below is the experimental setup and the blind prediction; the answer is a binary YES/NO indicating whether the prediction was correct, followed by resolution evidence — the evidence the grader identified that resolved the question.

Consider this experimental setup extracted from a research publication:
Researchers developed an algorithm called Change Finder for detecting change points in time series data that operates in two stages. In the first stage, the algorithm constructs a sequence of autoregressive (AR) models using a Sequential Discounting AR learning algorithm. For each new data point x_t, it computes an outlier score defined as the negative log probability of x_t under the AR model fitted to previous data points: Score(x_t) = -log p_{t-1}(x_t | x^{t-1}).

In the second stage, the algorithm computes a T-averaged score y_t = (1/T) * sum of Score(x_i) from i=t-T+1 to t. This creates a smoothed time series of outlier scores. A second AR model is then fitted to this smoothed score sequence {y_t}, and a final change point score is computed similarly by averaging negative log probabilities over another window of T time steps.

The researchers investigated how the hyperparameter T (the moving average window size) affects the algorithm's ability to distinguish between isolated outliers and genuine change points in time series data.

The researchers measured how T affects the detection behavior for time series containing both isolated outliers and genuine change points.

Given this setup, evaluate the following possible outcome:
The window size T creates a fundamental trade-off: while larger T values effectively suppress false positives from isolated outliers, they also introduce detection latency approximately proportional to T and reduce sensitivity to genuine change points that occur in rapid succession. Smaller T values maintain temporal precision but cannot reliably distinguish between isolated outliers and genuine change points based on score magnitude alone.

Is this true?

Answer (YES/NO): NO